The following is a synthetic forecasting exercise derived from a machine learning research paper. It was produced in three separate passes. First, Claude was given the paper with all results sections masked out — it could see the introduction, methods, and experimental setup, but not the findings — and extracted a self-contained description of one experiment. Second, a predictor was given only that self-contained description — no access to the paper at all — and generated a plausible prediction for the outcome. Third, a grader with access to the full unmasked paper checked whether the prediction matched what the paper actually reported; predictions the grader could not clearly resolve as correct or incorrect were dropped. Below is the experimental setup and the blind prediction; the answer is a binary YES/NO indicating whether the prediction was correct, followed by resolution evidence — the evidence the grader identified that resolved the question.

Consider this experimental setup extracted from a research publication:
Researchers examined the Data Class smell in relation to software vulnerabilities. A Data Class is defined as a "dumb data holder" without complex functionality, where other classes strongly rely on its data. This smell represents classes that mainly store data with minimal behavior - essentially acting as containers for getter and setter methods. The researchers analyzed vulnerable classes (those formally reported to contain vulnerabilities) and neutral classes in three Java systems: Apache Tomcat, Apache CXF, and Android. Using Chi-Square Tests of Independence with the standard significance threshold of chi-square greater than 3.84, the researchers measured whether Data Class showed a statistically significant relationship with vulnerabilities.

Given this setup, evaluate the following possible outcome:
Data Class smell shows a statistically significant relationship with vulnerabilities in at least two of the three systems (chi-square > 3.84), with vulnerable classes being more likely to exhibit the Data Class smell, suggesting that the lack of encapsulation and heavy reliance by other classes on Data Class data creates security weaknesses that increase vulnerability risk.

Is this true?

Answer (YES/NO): YES